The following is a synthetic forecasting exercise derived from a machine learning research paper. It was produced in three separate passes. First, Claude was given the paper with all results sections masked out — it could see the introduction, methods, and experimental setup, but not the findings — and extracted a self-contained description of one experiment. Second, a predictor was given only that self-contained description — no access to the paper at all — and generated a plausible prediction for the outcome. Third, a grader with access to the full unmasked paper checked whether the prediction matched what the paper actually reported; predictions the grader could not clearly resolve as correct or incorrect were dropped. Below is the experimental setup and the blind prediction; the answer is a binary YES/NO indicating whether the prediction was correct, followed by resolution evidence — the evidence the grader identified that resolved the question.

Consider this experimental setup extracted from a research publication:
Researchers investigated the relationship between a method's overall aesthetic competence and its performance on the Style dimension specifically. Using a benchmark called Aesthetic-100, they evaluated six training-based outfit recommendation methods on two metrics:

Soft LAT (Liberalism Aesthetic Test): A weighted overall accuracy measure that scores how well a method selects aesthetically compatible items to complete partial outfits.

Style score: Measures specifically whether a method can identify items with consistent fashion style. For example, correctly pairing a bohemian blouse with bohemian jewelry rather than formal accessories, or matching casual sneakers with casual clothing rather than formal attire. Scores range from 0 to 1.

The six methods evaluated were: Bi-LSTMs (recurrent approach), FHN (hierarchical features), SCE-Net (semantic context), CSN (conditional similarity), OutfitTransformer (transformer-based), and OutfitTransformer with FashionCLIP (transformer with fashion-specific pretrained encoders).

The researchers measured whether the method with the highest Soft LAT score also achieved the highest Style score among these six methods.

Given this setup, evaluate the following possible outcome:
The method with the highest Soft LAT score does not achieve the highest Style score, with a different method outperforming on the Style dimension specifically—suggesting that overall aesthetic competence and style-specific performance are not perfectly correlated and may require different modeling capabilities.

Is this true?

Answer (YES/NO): NO